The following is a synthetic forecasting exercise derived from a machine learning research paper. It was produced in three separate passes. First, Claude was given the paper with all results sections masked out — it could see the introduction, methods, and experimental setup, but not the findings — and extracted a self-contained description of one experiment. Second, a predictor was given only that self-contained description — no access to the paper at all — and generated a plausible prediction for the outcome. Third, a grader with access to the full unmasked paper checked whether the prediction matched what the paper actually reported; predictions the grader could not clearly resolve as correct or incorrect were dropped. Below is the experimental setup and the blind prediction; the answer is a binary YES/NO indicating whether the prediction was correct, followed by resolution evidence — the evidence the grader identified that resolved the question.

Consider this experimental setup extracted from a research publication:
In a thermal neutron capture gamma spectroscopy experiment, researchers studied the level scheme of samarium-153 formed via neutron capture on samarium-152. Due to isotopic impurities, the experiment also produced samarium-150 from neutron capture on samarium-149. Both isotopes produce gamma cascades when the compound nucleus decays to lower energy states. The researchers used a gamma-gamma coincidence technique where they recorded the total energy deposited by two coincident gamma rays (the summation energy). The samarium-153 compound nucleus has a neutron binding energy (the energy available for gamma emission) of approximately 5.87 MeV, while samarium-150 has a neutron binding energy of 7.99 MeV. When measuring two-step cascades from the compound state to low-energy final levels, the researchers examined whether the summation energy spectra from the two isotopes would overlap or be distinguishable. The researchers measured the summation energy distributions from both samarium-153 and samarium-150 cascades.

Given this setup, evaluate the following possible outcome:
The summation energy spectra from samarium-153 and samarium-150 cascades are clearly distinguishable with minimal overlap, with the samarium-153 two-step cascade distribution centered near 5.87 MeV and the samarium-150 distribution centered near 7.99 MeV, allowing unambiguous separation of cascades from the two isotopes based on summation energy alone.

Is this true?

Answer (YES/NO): NO